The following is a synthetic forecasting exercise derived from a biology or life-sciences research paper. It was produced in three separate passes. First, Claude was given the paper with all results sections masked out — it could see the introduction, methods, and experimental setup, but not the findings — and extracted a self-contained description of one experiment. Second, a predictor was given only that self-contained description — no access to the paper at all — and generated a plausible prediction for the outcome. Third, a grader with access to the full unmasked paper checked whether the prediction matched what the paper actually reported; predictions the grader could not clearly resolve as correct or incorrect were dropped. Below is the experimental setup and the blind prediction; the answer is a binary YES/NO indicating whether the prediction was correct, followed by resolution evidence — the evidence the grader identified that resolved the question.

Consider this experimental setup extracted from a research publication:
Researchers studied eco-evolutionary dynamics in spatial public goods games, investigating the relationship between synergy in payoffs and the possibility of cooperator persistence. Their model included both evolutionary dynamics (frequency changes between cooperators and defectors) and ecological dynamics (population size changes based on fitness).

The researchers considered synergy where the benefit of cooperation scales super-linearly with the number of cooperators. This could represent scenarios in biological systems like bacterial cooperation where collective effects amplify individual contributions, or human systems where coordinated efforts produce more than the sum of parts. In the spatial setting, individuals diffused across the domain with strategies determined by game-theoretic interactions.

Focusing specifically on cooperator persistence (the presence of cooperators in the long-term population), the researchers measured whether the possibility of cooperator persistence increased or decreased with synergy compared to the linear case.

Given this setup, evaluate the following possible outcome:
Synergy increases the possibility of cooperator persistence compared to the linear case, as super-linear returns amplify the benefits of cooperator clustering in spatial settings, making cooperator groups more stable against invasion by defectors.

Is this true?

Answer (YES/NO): YES